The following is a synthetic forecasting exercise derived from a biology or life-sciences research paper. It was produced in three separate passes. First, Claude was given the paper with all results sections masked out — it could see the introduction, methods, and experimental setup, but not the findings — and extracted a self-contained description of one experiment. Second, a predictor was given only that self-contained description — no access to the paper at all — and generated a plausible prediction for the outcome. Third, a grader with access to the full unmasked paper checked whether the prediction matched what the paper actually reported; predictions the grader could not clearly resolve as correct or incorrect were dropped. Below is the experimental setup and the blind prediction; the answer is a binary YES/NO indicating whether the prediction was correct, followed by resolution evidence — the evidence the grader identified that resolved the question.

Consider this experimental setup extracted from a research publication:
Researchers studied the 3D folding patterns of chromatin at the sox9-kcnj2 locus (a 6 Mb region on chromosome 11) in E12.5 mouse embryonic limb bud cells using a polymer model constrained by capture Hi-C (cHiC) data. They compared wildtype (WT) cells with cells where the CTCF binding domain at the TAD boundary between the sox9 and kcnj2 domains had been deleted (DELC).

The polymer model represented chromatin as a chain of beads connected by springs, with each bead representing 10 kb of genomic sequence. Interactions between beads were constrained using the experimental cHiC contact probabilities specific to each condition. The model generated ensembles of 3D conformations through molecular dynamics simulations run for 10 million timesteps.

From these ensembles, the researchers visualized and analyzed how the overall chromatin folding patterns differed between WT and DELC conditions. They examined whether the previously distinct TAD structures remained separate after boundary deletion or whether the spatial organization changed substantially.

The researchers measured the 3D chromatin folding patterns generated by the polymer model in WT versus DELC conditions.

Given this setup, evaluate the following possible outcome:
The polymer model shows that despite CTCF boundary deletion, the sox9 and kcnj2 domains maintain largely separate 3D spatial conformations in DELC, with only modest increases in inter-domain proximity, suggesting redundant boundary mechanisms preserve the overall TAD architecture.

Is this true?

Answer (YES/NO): NO